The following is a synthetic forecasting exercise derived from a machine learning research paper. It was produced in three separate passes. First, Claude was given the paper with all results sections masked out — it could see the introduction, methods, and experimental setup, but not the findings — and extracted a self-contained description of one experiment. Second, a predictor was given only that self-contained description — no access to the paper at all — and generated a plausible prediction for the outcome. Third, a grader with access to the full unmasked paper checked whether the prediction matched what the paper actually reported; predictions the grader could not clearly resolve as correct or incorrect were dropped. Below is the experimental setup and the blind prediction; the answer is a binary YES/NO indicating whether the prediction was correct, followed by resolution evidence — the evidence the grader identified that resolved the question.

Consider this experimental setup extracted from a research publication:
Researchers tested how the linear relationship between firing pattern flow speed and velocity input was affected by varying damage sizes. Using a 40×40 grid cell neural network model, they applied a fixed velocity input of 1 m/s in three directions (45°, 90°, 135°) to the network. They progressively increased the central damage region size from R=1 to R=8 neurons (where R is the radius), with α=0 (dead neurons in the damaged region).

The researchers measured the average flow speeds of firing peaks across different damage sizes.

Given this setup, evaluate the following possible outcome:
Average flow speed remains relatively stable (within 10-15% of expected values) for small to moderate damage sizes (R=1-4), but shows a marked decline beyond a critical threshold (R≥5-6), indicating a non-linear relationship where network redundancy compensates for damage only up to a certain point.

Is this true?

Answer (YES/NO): NO